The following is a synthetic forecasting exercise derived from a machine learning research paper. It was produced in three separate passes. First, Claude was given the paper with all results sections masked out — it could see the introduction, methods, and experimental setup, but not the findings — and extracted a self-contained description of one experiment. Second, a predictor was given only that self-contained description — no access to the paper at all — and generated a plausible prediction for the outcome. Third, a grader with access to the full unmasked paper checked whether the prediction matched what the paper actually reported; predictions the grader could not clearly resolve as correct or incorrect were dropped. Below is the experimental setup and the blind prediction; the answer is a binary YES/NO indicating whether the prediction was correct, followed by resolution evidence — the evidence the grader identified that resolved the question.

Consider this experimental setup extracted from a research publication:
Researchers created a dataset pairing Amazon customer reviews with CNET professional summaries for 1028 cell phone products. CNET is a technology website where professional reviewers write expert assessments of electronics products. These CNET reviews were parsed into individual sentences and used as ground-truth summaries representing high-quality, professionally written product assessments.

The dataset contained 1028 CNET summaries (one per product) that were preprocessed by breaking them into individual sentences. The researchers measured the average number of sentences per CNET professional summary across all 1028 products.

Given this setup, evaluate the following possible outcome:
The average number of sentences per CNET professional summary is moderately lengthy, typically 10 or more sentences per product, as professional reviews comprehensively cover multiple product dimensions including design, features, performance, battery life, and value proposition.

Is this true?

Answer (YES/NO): NO